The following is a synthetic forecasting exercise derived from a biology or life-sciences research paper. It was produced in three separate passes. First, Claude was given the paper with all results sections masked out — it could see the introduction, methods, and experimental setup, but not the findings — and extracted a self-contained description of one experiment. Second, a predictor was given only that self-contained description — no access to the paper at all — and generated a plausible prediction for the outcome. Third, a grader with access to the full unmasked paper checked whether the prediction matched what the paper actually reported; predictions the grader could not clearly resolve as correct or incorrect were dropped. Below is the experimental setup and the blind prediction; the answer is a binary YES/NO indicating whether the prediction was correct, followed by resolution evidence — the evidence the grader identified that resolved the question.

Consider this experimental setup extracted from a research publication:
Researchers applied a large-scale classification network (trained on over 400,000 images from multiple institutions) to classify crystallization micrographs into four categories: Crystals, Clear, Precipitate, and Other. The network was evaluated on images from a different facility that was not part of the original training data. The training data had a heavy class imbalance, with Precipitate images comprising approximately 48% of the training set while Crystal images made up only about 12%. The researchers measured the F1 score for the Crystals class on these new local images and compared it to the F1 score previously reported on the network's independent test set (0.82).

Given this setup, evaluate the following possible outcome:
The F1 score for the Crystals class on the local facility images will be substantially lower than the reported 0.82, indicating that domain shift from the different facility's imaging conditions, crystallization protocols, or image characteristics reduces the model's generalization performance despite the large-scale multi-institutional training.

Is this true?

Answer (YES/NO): NO